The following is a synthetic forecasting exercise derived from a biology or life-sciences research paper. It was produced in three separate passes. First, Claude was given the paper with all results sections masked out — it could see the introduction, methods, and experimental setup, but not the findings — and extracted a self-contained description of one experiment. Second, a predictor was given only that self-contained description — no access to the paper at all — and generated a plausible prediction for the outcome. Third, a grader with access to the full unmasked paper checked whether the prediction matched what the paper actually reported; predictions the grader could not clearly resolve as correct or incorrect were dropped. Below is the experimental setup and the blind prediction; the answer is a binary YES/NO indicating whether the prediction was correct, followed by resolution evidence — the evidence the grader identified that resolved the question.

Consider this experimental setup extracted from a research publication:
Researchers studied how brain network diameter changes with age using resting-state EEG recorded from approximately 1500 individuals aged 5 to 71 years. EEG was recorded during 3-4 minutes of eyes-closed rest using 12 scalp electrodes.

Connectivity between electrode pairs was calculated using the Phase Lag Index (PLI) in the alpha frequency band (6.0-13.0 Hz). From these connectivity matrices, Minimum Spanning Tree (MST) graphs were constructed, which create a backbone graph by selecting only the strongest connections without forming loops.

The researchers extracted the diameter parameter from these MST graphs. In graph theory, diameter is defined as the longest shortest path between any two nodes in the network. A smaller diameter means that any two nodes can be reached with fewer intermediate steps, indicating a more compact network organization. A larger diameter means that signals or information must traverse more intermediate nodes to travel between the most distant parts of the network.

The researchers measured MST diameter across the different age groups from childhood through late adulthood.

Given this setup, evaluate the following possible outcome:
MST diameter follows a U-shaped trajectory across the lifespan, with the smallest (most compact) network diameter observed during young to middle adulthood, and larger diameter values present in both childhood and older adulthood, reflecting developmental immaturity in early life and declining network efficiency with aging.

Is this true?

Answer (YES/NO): YES